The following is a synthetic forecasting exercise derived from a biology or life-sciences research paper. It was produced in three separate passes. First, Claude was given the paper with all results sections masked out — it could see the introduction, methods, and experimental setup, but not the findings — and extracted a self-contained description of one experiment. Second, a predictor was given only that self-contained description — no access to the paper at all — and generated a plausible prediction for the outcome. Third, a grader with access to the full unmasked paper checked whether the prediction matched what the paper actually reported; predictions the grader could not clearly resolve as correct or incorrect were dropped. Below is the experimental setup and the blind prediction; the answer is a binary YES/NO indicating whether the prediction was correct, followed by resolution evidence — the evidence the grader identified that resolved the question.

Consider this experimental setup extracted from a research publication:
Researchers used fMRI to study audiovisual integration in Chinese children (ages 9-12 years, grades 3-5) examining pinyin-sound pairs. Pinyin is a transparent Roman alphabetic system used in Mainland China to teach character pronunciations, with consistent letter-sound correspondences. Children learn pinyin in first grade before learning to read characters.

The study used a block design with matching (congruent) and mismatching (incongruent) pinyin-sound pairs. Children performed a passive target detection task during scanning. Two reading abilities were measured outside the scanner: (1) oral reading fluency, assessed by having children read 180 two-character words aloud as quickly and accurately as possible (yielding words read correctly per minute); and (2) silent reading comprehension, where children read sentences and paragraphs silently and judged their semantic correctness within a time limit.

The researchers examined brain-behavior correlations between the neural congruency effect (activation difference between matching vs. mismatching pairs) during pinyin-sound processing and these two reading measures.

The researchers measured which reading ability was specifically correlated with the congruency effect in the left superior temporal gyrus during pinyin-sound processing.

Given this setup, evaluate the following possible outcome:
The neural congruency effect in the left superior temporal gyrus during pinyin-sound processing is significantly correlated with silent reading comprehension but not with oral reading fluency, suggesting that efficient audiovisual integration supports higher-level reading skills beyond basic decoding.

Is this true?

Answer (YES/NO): NO